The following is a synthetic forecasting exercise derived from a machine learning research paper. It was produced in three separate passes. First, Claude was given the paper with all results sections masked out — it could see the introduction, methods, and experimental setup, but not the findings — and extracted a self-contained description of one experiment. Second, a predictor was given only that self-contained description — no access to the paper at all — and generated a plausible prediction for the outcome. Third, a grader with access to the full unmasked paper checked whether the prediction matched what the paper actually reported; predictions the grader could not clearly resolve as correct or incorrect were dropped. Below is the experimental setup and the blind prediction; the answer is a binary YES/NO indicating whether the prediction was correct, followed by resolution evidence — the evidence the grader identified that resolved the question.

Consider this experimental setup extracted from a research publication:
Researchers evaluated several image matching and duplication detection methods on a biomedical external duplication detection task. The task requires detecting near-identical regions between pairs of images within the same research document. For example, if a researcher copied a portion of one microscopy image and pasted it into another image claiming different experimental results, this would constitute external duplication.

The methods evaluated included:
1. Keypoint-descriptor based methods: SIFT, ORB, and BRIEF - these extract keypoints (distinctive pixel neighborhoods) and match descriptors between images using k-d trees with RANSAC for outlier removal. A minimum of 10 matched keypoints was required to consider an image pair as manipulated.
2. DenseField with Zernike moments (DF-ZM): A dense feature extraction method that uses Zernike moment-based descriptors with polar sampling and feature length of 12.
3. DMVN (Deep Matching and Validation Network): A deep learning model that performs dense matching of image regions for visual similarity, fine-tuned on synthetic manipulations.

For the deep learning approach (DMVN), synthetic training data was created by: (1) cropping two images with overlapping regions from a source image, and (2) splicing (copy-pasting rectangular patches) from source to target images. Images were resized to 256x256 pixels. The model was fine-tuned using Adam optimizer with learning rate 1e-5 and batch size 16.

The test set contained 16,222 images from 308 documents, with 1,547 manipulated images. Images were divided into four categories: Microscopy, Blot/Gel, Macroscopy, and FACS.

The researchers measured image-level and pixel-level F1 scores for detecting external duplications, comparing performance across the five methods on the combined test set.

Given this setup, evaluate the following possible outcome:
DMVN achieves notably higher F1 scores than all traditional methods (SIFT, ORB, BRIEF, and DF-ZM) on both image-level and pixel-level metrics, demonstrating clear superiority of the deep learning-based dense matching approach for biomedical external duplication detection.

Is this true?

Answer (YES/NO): NO